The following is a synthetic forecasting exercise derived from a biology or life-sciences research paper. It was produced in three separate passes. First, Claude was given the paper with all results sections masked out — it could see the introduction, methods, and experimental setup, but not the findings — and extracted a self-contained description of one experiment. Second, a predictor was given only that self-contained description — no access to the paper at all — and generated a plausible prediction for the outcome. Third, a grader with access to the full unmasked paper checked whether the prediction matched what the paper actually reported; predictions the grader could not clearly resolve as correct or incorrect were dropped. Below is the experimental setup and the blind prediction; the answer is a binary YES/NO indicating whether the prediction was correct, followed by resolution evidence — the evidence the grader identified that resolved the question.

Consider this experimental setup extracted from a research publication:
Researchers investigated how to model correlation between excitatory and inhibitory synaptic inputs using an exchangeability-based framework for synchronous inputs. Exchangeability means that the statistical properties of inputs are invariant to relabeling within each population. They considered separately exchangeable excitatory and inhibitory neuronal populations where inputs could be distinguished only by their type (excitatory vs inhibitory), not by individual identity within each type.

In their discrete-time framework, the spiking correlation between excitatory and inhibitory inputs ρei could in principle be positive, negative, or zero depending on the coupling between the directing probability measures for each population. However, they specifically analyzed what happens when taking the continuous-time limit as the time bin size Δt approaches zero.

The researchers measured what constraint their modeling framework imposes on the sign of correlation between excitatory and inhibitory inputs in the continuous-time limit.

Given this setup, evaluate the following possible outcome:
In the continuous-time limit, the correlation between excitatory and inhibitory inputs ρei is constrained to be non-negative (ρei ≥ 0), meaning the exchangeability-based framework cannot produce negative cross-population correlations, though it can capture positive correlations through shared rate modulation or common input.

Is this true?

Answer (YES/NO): YES